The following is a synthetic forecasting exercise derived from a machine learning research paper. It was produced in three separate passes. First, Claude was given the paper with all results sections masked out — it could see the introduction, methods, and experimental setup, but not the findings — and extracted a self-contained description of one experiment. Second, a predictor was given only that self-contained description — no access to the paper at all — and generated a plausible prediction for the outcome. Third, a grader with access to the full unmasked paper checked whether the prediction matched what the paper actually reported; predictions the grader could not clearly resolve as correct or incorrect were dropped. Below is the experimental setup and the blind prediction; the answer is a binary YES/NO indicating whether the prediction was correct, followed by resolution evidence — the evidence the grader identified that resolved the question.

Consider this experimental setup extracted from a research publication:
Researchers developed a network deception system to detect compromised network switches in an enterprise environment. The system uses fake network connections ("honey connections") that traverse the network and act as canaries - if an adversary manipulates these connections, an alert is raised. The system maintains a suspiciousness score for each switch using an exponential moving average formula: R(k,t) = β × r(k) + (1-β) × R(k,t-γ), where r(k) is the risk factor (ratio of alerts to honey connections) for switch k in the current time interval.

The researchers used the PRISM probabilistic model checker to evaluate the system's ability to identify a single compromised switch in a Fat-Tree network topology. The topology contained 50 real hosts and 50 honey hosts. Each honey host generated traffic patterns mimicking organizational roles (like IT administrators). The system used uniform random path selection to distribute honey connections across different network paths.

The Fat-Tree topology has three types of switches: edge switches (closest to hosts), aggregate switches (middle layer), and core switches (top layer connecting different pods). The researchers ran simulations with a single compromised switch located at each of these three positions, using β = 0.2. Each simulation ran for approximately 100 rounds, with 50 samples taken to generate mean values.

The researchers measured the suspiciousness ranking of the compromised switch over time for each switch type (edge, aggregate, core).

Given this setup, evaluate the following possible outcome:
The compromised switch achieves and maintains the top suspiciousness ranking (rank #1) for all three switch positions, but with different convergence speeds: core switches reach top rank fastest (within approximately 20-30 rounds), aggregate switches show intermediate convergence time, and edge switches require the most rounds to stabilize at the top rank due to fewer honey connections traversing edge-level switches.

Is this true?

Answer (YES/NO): NO